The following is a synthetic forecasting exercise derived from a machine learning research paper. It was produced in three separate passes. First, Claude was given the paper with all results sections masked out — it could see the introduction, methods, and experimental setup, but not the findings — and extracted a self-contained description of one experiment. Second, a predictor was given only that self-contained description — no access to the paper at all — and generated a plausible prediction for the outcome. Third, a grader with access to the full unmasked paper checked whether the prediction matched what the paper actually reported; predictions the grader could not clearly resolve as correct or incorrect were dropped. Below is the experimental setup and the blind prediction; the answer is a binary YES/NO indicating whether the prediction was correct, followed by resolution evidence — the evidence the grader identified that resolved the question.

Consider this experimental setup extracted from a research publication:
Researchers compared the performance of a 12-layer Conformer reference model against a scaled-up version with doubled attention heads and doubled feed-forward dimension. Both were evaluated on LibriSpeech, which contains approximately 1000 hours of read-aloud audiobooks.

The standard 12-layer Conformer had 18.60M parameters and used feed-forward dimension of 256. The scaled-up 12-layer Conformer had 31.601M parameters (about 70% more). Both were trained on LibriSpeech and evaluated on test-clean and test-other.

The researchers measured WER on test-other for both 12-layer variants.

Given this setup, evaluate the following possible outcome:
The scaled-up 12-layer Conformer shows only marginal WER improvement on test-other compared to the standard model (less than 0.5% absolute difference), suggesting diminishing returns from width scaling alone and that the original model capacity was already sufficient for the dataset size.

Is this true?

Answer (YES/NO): NO